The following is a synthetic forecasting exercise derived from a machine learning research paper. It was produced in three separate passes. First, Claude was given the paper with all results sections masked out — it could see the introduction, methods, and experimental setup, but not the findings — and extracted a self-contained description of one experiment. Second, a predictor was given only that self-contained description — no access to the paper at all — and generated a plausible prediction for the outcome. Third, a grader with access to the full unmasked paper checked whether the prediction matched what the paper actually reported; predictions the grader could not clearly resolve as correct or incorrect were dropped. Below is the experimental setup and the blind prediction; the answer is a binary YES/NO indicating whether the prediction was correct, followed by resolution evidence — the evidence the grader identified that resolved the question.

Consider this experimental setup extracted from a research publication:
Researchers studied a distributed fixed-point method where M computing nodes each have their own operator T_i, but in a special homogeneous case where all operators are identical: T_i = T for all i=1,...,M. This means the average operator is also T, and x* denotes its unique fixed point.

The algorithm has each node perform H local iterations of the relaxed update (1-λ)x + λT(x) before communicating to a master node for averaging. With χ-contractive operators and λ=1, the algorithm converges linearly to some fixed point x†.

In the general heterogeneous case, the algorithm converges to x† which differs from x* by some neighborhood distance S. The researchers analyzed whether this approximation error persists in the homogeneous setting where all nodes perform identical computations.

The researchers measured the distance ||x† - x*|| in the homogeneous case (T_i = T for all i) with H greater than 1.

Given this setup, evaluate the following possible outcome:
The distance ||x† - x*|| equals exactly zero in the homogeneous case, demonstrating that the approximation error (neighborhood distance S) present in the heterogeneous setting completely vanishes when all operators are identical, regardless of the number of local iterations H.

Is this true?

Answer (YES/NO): YES